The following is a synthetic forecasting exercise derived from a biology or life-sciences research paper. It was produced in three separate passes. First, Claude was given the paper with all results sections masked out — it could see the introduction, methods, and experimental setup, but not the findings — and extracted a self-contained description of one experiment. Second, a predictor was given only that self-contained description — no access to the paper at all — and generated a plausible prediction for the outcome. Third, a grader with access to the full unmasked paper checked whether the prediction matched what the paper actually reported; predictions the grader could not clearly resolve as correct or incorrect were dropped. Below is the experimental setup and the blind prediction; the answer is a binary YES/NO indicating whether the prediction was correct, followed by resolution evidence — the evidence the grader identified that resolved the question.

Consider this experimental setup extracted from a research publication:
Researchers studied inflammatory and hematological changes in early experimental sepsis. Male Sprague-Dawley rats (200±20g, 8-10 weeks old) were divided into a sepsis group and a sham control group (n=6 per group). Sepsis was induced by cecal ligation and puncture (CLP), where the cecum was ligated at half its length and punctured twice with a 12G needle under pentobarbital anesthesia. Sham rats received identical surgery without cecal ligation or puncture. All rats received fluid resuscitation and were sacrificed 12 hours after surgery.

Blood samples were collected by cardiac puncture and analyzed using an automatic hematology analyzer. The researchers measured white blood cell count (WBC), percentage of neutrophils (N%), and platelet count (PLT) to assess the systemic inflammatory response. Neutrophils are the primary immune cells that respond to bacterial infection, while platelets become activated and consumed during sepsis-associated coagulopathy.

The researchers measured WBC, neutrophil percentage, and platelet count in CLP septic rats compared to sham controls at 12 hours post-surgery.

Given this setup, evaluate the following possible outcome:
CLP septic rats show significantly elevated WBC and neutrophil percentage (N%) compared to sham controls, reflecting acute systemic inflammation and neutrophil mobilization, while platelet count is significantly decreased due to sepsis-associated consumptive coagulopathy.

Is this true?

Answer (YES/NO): NO